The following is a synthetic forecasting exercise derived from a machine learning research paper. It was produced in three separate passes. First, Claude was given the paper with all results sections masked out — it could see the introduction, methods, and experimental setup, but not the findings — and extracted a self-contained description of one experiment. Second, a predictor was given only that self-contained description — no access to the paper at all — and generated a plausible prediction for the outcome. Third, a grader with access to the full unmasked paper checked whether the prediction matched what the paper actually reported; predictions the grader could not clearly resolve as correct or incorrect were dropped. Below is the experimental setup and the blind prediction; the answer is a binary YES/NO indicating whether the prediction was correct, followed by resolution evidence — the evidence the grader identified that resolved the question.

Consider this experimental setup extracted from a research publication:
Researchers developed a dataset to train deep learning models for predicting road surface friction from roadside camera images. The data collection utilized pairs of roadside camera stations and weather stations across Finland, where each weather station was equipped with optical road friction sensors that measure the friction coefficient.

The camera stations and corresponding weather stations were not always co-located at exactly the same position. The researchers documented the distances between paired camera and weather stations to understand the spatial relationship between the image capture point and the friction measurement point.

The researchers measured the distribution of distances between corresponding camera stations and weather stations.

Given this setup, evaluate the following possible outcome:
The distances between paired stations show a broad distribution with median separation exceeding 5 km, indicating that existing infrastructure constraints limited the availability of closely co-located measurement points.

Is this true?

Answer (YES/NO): NO